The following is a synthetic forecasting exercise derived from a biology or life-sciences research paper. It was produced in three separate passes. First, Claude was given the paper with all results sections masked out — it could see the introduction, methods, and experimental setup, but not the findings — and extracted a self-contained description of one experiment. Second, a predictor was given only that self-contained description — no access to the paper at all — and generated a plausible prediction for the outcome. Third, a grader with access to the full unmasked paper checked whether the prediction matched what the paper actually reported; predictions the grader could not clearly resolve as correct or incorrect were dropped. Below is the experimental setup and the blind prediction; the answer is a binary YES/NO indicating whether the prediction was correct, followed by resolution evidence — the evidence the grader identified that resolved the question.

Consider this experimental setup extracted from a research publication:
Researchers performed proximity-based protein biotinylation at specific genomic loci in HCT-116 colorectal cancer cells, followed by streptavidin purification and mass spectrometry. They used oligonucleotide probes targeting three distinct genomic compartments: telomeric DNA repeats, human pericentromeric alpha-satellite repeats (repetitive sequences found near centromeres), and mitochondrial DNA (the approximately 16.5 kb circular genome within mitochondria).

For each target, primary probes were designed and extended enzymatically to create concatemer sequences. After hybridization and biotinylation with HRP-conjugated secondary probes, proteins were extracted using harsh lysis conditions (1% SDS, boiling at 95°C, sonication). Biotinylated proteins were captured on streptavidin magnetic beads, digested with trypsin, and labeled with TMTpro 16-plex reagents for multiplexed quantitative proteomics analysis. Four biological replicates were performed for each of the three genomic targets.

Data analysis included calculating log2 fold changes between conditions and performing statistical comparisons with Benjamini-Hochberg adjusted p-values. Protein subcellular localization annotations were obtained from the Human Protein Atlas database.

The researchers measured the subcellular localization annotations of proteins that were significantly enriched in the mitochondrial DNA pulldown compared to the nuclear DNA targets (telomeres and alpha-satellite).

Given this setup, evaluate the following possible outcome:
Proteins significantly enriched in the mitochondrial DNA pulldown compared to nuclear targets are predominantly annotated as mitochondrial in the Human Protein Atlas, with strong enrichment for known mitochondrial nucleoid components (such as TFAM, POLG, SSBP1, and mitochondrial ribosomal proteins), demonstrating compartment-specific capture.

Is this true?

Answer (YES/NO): YES